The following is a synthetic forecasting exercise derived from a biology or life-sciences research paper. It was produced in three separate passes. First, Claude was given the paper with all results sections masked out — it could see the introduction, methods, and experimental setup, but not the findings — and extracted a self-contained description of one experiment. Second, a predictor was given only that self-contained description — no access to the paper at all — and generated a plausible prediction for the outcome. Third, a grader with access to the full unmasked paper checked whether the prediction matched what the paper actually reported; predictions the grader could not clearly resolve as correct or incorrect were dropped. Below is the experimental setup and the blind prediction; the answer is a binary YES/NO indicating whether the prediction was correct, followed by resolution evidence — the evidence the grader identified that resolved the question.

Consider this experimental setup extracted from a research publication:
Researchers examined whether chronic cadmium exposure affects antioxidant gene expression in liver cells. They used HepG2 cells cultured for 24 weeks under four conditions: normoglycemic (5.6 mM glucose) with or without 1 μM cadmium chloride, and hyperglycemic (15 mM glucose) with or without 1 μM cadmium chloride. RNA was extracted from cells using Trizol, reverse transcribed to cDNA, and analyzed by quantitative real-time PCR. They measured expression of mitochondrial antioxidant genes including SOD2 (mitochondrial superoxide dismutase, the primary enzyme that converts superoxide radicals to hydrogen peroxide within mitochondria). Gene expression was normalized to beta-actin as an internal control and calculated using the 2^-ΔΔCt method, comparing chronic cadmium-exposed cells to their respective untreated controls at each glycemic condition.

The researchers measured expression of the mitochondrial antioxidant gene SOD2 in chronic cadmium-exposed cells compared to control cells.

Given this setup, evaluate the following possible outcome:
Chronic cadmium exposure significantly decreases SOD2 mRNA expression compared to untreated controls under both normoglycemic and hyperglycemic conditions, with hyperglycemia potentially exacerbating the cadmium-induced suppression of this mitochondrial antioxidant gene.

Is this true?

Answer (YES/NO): NO